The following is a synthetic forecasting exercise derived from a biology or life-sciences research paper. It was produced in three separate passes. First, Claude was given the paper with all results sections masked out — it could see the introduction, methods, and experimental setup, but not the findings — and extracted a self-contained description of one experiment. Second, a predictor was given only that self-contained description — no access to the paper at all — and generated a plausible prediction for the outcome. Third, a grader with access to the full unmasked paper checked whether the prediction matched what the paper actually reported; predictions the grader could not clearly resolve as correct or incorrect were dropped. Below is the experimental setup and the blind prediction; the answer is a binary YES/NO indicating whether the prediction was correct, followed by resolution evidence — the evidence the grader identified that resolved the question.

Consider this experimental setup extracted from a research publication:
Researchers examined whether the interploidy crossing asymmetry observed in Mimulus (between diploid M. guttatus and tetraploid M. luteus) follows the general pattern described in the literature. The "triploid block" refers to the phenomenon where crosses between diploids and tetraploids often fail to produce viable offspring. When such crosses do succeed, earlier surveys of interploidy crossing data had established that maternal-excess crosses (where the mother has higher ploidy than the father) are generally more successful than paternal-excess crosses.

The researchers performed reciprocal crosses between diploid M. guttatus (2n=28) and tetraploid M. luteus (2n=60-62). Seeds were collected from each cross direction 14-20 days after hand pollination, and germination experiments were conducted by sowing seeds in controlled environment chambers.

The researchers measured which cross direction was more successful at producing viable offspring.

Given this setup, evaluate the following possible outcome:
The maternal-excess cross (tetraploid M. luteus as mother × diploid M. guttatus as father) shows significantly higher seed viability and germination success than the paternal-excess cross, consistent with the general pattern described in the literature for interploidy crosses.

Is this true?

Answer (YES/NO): NO